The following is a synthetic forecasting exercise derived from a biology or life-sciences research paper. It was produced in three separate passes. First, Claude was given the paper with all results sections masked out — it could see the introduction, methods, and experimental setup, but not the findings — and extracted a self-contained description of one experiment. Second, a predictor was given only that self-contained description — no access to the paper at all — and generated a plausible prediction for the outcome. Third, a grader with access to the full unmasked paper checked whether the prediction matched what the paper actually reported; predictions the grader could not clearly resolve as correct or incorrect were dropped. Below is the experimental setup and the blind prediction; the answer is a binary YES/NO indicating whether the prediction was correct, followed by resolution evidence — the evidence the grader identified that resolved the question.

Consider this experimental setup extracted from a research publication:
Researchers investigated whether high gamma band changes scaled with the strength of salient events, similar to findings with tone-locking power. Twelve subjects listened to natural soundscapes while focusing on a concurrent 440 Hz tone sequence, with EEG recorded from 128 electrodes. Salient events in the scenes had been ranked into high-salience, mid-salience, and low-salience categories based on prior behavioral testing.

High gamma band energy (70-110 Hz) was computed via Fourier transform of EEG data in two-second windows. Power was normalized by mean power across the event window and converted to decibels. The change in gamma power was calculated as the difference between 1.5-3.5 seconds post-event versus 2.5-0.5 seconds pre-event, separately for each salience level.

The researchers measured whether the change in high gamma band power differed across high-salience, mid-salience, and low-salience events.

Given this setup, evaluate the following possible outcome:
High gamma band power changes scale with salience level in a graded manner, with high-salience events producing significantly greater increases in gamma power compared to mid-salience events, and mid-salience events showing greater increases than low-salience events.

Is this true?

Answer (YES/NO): NO